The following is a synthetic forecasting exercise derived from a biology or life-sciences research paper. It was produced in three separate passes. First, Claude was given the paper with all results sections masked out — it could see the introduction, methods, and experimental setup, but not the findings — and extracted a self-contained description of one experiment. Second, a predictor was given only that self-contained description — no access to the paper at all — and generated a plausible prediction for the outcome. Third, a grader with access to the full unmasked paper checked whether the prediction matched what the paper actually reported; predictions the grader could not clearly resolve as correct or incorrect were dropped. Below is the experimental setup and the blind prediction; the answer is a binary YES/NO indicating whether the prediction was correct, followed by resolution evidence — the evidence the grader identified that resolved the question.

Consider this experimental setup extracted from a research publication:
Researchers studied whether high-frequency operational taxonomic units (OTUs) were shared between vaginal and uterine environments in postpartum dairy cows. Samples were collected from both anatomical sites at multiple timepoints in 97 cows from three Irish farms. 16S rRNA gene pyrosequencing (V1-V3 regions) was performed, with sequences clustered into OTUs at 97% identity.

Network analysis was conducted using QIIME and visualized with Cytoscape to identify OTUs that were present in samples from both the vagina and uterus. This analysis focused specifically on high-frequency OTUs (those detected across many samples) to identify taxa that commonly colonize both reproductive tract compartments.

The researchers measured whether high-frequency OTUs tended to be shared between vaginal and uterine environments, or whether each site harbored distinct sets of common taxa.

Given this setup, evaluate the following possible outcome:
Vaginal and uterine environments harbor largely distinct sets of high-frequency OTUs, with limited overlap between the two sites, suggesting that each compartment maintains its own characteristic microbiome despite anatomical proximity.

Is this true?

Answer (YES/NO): NO